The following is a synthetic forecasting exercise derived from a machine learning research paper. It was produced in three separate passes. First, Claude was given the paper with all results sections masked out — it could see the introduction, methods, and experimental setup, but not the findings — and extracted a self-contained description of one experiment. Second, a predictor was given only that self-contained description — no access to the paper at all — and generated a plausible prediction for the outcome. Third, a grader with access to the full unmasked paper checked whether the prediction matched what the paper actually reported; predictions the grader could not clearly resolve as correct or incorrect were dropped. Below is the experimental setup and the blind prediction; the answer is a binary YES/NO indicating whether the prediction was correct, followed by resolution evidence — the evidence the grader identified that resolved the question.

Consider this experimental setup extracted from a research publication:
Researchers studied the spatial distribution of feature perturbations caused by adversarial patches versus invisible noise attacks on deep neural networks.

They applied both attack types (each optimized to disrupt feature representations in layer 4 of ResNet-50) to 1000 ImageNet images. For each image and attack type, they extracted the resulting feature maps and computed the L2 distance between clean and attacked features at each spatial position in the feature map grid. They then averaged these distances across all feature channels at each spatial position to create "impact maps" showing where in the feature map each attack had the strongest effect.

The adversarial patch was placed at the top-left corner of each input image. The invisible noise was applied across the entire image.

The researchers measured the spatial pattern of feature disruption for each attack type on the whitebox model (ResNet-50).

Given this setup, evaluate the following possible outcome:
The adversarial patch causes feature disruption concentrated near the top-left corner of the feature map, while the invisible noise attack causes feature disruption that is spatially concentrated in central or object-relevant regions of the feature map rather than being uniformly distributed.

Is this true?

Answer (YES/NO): NO